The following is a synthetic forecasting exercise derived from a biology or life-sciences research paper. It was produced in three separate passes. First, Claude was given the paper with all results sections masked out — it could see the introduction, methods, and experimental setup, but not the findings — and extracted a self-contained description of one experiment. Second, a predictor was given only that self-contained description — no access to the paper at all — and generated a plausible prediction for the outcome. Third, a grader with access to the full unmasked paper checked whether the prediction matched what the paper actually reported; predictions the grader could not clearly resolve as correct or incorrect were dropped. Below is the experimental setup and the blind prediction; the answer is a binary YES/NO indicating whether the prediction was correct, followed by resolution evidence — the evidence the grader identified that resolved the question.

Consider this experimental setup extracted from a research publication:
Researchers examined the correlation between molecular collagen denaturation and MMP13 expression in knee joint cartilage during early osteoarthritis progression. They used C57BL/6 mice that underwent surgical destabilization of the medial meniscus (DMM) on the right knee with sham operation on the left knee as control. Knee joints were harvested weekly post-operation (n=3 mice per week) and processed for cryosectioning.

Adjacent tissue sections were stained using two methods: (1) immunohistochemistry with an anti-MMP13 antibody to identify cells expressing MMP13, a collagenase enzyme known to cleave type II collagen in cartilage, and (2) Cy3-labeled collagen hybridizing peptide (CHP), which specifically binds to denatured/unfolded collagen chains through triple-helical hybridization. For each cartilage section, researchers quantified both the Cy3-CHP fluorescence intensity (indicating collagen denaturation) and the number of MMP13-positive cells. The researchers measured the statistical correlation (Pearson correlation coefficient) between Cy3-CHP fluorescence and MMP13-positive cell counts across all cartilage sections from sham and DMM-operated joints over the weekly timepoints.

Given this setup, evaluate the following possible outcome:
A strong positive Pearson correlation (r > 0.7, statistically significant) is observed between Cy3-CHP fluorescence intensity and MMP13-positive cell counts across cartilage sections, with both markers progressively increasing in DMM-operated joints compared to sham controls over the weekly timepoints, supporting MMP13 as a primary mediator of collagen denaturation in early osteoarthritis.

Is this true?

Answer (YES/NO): NO